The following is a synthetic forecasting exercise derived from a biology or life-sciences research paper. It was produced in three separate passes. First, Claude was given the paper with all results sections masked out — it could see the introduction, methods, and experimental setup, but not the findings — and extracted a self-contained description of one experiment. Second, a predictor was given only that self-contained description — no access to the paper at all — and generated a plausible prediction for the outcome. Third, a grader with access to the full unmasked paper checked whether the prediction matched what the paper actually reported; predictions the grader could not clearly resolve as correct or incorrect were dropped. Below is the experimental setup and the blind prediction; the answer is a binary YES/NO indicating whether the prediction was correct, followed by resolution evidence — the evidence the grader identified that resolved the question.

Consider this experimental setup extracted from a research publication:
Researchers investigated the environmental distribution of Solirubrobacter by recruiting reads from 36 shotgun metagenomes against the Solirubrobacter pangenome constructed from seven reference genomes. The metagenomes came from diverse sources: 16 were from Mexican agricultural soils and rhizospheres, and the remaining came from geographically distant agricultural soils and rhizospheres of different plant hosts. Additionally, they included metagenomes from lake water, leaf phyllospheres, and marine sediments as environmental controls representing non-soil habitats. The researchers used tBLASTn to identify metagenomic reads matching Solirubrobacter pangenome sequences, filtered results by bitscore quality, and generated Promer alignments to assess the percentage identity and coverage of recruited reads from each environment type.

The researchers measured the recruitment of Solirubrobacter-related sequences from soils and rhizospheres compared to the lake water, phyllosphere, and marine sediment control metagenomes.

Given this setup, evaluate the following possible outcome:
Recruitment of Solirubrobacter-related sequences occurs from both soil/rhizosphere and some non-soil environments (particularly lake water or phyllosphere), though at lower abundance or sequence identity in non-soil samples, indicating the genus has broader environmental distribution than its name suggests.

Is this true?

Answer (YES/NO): NO